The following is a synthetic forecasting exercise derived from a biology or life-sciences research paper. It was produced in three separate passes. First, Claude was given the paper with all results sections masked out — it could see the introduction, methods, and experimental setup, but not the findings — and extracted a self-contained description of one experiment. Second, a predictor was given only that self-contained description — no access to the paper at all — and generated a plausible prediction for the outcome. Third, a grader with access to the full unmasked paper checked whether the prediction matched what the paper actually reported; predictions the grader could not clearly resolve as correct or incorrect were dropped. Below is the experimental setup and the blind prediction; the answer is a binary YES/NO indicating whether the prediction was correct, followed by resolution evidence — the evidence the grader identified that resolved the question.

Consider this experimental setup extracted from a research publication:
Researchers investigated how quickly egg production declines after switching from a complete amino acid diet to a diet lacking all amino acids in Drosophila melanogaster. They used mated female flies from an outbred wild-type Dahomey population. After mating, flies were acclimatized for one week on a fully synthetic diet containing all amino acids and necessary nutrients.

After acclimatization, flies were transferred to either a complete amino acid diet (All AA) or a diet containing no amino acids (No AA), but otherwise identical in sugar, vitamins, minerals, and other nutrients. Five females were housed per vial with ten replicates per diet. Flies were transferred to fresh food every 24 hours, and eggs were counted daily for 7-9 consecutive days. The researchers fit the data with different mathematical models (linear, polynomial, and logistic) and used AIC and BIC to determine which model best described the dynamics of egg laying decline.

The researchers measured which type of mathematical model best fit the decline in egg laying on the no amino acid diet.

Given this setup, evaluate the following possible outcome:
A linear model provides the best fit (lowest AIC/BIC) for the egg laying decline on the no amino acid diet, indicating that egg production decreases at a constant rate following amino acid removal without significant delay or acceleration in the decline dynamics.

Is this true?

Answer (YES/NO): NO